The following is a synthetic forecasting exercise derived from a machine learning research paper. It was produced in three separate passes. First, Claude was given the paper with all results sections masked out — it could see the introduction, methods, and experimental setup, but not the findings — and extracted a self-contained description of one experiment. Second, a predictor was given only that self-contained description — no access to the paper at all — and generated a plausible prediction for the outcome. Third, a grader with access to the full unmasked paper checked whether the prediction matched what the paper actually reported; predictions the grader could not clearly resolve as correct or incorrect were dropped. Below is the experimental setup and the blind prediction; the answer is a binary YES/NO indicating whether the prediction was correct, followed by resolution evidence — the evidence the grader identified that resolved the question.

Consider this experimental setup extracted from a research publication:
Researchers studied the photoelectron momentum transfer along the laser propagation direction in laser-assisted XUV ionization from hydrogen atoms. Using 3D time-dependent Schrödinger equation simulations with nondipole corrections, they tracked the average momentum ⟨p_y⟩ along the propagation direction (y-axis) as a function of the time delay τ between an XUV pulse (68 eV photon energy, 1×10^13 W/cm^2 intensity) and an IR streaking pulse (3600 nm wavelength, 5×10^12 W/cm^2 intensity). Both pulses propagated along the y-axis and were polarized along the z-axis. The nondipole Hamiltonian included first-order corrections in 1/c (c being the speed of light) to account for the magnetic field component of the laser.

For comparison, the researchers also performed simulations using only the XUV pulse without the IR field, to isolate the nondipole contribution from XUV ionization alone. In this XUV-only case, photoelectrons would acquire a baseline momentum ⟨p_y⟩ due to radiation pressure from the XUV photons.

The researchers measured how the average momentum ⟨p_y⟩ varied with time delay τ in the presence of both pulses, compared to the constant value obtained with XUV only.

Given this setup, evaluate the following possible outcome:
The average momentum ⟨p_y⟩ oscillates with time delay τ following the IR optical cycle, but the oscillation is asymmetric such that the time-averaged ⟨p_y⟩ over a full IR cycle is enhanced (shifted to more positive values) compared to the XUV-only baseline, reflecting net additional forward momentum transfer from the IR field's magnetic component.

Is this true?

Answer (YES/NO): NO